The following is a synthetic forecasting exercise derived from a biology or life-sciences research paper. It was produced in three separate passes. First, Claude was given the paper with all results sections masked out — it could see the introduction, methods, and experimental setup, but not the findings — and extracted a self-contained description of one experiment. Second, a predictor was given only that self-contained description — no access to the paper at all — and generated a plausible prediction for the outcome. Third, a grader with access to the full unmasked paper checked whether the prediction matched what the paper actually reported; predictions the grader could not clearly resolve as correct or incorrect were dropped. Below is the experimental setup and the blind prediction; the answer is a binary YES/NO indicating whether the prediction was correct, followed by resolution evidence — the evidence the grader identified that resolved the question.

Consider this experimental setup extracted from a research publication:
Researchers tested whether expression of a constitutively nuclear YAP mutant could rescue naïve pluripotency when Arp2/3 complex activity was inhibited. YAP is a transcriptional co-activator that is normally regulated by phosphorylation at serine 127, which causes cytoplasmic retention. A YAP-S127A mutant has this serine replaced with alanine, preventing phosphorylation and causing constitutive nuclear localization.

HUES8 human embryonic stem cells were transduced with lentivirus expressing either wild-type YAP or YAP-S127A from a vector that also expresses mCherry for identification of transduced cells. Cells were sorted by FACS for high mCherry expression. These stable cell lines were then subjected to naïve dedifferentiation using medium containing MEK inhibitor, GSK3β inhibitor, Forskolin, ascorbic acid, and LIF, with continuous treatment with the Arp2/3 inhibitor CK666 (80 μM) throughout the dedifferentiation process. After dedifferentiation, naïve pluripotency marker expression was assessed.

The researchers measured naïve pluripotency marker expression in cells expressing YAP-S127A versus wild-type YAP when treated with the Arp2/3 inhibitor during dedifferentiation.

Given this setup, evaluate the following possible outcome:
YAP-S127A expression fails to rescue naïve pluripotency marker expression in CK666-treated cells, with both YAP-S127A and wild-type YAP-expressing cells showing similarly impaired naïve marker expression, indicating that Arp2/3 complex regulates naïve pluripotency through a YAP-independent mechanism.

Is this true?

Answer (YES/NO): NO